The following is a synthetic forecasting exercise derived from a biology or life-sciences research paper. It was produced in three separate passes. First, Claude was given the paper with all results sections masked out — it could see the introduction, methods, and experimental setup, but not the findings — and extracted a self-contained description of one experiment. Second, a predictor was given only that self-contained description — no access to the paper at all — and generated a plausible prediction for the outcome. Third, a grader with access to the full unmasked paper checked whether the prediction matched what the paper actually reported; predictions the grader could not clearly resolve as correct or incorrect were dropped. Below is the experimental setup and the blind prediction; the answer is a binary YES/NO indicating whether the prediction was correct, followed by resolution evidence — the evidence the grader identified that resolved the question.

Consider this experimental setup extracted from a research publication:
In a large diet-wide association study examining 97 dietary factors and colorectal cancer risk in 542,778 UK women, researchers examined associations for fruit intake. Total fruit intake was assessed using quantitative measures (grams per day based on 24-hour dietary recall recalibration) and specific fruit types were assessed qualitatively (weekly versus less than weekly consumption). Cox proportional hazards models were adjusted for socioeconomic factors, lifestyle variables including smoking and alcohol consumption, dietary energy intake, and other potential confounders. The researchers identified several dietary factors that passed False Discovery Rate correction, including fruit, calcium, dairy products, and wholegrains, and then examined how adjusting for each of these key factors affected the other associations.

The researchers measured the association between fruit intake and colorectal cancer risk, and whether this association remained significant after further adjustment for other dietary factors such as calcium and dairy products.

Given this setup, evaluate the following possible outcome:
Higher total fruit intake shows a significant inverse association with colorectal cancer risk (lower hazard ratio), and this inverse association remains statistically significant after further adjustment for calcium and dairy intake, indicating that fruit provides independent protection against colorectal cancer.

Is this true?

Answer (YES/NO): NO